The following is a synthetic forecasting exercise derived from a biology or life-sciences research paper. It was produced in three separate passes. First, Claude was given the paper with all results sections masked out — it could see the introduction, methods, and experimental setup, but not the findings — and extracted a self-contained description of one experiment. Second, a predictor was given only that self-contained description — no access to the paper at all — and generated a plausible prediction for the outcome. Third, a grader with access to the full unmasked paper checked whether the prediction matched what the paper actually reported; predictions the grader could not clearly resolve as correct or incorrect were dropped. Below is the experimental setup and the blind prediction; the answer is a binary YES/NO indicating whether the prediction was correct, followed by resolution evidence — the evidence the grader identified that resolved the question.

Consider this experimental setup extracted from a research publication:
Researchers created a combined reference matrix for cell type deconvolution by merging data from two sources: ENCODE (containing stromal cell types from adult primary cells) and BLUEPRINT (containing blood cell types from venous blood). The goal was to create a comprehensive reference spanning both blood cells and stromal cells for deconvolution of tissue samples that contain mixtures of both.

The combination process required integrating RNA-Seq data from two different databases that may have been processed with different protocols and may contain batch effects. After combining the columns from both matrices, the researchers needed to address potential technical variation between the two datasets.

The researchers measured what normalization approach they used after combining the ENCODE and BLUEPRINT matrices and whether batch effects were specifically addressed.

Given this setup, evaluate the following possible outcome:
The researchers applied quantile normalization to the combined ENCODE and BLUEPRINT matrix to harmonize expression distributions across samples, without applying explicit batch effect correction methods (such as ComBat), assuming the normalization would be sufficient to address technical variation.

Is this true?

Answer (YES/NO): NO